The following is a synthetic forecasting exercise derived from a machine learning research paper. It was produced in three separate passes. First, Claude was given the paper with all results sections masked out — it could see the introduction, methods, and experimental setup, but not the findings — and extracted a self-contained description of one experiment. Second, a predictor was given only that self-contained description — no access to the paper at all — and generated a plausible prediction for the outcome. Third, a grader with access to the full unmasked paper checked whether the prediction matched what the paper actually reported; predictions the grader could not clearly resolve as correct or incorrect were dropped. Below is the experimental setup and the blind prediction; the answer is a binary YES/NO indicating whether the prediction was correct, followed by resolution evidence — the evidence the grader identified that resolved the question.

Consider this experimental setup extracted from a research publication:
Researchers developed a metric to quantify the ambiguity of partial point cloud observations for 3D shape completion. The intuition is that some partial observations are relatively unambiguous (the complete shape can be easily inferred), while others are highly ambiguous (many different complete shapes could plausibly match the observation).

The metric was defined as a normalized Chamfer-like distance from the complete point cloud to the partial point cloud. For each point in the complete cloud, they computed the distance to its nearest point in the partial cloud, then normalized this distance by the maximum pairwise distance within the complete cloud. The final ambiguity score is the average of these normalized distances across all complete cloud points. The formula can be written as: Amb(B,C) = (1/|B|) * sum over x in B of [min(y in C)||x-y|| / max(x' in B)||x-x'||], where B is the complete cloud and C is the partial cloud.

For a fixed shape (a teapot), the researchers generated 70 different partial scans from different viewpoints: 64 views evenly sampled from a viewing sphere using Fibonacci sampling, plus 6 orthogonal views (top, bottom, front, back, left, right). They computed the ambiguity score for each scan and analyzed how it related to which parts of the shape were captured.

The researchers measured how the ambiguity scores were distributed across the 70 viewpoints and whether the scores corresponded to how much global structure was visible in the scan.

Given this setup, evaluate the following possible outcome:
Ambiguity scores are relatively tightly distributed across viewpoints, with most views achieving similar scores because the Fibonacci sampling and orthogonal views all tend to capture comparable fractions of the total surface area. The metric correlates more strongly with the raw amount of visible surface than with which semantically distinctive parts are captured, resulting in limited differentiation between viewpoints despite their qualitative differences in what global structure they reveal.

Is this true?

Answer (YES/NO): NO